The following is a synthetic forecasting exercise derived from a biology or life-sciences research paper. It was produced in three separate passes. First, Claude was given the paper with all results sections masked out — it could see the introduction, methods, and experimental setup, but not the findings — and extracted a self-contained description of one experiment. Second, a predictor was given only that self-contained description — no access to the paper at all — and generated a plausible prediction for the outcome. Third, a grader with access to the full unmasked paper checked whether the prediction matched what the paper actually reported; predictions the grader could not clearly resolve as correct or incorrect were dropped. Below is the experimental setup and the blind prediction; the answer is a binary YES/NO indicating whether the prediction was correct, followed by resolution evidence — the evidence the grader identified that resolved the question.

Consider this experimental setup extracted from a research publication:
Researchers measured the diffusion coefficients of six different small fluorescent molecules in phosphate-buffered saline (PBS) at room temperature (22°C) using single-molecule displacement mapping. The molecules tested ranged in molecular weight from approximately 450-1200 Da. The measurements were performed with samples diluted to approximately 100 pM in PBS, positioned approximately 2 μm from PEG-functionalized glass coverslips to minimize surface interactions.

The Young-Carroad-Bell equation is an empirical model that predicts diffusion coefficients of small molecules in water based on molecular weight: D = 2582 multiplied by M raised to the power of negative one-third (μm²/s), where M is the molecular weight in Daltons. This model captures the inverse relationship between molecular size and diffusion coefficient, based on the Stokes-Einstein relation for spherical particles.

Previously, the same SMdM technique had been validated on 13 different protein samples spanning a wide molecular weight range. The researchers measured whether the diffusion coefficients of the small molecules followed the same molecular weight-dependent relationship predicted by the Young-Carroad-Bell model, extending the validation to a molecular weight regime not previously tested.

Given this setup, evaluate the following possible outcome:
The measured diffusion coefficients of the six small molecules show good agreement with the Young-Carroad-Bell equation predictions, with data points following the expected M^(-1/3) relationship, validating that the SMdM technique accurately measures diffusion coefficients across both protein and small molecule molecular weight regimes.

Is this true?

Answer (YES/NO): YES